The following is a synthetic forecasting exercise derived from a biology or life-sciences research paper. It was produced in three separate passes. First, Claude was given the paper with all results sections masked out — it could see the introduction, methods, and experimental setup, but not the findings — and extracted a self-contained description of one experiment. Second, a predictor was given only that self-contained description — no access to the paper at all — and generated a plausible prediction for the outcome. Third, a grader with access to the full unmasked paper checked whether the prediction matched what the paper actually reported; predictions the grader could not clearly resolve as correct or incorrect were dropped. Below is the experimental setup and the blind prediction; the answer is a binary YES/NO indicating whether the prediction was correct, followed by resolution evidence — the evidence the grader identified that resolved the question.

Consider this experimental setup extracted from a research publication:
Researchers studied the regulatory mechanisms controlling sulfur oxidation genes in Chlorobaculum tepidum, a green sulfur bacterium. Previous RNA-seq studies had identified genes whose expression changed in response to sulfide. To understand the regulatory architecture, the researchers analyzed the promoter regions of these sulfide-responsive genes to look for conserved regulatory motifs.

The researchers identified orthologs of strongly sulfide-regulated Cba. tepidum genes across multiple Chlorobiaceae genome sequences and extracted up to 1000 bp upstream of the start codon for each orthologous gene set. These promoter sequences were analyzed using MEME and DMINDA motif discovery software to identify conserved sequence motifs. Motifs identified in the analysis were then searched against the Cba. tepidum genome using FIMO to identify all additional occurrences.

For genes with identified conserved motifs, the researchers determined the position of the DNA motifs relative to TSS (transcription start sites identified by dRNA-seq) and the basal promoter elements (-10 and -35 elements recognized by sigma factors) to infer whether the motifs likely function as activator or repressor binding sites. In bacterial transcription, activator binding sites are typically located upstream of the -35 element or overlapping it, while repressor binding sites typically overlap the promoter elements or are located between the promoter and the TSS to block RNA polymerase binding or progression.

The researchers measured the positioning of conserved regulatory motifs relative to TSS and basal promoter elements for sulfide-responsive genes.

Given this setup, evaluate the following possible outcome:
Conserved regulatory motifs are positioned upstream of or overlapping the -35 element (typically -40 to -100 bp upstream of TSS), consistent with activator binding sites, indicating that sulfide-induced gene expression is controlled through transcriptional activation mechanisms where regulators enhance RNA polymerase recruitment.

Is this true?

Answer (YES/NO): NO